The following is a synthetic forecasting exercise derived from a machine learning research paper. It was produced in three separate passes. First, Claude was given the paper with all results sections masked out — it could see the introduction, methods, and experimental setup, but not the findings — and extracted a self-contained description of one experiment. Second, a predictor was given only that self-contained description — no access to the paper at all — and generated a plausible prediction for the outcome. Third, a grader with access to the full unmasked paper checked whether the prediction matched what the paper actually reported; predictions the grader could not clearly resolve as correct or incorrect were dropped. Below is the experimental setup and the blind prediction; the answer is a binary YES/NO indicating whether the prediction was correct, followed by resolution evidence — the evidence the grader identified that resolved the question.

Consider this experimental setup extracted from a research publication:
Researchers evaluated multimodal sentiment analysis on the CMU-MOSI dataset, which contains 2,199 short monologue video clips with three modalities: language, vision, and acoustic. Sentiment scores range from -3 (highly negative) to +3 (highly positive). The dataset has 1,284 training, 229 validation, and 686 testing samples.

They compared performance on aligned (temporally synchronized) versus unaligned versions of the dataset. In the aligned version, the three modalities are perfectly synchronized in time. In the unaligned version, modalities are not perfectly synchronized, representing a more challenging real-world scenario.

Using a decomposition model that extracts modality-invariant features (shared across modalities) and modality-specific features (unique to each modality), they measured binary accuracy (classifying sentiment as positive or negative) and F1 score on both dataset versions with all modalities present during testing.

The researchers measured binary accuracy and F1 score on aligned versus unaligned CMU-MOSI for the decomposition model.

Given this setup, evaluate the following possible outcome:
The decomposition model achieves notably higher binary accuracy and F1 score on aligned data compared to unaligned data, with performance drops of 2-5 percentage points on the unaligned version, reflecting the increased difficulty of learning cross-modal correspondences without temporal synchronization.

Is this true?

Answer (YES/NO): NO